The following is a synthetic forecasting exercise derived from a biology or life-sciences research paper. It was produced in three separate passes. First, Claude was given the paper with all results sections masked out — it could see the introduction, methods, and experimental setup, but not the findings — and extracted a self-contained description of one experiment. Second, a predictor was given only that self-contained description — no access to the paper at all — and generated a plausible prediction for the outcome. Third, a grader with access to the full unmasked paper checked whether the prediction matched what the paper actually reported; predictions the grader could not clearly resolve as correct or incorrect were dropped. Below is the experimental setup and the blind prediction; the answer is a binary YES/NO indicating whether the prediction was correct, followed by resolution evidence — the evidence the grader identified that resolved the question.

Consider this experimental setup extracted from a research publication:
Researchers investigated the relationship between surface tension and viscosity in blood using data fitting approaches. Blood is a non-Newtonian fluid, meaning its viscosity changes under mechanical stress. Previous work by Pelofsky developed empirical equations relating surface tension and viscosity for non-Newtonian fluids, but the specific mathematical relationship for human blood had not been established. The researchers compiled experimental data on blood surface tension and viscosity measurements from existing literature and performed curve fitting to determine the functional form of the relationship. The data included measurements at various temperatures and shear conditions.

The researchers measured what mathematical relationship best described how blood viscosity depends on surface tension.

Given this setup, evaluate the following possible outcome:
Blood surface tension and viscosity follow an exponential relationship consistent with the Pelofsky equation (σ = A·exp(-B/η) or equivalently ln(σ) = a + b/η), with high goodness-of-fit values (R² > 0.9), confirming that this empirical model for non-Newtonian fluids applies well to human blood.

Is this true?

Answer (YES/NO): NO